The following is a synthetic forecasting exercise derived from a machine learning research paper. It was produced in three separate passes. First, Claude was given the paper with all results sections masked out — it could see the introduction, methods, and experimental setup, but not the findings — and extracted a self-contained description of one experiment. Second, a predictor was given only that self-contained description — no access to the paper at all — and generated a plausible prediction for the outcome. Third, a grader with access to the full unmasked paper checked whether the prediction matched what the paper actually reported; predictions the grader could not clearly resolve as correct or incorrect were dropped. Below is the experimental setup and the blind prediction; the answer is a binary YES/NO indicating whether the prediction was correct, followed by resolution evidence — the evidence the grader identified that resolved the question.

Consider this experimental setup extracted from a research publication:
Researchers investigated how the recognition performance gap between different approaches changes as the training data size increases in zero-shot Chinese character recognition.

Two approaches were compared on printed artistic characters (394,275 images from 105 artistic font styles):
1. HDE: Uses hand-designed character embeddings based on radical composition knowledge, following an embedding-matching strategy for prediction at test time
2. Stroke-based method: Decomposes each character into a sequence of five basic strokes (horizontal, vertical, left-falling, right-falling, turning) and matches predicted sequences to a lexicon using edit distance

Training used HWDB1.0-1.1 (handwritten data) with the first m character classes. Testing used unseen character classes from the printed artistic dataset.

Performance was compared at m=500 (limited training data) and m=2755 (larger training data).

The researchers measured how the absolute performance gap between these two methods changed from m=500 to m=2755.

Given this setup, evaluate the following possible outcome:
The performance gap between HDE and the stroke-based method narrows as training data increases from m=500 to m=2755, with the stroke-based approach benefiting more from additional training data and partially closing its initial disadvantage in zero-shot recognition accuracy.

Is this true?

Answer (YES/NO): NO